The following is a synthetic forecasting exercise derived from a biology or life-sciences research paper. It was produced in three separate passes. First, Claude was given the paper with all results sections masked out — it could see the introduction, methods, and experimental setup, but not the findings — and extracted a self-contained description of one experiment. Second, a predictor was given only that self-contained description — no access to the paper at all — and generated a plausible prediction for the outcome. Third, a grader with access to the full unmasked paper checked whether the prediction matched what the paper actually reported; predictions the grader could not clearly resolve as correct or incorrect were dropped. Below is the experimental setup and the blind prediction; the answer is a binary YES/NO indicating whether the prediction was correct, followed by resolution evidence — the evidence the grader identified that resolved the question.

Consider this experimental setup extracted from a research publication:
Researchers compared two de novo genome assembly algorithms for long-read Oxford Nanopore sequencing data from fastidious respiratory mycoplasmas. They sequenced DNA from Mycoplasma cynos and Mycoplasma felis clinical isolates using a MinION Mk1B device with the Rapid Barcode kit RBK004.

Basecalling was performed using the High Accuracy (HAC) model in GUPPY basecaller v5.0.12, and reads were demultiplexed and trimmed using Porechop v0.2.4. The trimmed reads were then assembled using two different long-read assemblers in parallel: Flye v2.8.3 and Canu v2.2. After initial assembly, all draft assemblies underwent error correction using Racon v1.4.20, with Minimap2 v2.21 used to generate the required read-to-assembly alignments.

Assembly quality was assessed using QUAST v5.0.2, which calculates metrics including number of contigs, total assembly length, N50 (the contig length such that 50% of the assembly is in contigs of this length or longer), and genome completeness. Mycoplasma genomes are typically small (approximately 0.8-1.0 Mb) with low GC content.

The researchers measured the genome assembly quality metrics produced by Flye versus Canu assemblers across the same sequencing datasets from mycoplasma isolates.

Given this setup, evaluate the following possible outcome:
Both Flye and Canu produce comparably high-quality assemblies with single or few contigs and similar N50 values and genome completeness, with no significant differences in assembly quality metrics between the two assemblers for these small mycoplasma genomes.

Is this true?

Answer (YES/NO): NO